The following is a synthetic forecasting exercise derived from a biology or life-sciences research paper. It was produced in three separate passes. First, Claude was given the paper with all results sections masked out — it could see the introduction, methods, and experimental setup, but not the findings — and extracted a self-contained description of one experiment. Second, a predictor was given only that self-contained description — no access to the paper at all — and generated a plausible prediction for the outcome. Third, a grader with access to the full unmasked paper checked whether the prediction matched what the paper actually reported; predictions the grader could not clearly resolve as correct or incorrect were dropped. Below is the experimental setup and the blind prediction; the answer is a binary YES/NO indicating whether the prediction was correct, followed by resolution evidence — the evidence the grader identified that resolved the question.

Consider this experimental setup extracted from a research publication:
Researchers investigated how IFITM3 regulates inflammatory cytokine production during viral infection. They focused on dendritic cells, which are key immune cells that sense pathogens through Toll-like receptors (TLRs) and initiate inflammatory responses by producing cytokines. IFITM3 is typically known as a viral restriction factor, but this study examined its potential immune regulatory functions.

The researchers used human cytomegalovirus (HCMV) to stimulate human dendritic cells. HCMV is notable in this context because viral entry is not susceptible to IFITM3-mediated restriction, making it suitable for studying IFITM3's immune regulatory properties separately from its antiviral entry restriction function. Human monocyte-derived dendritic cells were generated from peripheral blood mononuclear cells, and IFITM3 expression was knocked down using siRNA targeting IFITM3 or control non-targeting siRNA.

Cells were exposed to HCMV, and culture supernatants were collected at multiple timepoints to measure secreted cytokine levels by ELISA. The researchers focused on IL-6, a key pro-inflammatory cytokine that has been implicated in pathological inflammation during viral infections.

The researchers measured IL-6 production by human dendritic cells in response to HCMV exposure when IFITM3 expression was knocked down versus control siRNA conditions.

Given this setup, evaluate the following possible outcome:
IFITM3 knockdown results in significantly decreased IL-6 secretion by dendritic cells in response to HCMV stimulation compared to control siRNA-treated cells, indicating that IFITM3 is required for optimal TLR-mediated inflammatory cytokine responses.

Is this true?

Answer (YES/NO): NO